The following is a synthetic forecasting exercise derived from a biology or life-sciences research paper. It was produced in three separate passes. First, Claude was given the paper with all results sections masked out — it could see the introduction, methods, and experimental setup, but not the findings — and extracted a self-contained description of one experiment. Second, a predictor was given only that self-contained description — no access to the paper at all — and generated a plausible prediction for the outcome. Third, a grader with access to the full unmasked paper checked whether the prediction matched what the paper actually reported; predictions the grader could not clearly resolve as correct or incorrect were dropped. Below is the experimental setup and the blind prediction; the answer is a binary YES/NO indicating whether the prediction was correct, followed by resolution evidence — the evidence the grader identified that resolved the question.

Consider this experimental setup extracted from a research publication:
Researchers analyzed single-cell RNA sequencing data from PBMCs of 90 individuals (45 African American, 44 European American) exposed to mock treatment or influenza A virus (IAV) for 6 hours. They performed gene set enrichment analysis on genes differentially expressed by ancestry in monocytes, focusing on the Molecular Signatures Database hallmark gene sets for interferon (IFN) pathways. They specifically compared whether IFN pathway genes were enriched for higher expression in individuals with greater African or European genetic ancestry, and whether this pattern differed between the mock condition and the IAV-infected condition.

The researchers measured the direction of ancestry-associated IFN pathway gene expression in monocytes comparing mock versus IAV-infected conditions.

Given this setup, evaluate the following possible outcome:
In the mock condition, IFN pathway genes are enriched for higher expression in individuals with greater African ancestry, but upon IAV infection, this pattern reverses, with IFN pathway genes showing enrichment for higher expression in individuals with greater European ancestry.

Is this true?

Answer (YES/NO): YES